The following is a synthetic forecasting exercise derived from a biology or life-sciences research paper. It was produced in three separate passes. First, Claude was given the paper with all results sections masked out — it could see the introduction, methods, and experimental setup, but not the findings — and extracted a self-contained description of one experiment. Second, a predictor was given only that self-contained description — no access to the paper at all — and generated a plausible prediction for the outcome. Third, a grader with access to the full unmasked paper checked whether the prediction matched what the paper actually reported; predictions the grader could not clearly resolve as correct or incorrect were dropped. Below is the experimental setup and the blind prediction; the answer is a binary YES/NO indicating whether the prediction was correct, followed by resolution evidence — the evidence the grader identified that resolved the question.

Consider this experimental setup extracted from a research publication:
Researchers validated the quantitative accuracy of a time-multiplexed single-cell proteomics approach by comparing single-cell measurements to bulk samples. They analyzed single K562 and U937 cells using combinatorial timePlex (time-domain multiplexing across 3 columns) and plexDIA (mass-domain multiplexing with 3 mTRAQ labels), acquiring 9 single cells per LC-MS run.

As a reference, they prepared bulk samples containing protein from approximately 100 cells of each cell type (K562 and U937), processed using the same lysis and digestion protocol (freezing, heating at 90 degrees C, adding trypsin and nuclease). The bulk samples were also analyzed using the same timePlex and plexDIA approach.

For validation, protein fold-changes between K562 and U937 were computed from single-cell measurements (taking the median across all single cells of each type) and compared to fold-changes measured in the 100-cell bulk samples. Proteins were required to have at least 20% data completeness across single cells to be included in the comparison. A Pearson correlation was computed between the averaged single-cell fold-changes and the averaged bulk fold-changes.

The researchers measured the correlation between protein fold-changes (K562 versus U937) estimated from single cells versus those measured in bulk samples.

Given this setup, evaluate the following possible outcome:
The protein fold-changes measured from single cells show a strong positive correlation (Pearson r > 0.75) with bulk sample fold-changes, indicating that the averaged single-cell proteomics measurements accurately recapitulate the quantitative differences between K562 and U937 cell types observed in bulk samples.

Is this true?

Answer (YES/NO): YES